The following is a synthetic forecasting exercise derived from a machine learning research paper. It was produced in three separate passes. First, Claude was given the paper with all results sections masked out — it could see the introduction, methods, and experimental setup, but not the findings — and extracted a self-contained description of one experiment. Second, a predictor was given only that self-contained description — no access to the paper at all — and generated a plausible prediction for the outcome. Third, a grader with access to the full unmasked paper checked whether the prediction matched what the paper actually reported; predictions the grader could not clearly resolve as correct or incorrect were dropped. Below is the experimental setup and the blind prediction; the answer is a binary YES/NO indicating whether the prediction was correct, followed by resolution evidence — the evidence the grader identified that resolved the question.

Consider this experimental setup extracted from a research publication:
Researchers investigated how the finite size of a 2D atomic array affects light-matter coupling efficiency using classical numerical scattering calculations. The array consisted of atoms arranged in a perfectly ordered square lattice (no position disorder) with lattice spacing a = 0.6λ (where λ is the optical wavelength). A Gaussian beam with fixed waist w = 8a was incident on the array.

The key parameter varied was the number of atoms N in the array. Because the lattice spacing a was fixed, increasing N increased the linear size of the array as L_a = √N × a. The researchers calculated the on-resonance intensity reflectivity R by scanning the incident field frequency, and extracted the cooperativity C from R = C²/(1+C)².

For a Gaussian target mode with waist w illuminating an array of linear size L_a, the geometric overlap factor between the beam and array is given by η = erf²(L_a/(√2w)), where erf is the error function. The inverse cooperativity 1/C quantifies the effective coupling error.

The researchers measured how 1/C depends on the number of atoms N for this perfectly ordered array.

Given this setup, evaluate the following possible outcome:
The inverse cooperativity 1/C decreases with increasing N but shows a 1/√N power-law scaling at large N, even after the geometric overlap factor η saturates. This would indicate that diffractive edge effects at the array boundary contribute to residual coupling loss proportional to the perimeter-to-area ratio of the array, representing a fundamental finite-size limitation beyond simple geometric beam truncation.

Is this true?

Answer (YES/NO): NO